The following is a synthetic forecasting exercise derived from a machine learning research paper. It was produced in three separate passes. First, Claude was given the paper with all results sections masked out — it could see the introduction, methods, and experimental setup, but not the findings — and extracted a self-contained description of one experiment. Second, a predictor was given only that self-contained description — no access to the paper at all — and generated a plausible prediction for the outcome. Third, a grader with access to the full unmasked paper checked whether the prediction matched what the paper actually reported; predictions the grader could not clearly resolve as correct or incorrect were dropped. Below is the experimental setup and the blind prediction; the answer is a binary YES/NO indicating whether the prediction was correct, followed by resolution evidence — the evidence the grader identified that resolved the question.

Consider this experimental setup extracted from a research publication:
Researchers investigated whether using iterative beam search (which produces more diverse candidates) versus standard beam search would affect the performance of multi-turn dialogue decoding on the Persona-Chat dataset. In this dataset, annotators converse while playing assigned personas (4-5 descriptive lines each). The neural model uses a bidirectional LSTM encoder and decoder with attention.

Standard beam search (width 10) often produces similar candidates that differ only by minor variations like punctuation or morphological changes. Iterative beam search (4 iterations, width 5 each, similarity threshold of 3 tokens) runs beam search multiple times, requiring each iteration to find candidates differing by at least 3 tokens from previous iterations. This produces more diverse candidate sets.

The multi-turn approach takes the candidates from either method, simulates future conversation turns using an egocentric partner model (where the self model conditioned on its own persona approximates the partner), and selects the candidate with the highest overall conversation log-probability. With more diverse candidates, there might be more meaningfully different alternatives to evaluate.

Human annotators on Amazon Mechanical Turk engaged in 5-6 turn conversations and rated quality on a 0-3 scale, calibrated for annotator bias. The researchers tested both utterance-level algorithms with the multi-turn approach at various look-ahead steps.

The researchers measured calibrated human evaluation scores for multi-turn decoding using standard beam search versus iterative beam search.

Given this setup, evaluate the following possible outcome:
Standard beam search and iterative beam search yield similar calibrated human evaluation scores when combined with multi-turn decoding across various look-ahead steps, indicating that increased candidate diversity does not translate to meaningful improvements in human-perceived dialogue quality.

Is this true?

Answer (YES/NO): YES